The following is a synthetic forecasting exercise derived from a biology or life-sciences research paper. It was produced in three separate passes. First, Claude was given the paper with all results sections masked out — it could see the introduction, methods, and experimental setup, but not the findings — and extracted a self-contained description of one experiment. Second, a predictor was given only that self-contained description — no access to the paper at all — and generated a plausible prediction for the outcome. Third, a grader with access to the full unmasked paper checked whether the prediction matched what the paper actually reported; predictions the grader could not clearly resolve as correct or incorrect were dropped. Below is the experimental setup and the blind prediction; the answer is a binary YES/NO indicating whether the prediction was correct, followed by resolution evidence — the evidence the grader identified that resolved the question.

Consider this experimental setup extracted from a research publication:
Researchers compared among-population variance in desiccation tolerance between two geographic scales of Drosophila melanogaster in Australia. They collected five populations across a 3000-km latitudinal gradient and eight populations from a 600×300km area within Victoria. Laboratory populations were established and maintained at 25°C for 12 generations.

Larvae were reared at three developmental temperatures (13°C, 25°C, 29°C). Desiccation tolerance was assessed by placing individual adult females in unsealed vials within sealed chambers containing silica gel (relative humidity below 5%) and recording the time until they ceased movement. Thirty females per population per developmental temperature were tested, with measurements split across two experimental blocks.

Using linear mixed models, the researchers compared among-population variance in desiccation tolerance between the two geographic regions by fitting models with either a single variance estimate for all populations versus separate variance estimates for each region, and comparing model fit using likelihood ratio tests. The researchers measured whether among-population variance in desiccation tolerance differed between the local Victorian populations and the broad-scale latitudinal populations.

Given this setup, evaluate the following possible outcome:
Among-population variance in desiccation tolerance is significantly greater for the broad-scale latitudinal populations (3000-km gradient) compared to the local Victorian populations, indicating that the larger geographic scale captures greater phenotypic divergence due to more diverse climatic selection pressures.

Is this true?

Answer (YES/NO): NO